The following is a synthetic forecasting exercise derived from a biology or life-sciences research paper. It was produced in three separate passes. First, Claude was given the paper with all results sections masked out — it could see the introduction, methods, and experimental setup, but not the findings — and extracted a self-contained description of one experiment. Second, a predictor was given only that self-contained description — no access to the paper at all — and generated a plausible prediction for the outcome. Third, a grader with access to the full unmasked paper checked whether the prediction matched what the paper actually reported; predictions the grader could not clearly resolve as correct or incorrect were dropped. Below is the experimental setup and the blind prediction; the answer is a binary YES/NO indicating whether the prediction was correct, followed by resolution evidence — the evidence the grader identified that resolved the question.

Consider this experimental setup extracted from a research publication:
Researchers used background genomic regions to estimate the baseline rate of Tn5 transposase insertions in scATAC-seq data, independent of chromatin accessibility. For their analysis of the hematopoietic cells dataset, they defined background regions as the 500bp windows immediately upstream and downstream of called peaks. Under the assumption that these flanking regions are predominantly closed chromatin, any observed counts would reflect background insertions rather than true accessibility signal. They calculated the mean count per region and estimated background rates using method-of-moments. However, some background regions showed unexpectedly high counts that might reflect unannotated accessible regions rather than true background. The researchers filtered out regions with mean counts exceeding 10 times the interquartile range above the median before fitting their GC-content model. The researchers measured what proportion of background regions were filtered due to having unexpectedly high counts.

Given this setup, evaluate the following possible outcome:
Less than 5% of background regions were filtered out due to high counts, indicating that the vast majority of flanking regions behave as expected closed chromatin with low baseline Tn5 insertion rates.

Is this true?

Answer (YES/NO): NO